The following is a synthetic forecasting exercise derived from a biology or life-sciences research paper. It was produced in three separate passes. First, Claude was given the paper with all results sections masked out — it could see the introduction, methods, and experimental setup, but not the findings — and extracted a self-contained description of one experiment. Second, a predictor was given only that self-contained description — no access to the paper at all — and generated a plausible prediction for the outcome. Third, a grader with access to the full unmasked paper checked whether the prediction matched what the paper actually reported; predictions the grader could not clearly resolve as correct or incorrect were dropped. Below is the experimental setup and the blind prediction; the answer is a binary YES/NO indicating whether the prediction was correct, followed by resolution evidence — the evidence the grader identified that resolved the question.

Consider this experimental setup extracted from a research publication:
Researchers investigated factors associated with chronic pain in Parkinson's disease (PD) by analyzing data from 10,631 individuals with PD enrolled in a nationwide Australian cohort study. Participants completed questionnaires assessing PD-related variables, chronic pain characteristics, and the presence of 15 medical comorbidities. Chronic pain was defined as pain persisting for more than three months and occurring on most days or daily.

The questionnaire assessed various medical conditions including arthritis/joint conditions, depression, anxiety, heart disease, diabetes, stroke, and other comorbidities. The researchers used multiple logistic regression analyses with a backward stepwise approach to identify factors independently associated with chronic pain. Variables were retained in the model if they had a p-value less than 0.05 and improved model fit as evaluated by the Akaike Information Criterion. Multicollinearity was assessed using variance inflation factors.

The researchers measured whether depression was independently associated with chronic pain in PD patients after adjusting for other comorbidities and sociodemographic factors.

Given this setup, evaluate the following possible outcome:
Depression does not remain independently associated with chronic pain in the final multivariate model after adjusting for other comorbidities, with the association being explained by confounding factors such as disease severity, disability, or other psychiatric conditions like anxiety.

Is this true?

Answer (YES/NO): NO